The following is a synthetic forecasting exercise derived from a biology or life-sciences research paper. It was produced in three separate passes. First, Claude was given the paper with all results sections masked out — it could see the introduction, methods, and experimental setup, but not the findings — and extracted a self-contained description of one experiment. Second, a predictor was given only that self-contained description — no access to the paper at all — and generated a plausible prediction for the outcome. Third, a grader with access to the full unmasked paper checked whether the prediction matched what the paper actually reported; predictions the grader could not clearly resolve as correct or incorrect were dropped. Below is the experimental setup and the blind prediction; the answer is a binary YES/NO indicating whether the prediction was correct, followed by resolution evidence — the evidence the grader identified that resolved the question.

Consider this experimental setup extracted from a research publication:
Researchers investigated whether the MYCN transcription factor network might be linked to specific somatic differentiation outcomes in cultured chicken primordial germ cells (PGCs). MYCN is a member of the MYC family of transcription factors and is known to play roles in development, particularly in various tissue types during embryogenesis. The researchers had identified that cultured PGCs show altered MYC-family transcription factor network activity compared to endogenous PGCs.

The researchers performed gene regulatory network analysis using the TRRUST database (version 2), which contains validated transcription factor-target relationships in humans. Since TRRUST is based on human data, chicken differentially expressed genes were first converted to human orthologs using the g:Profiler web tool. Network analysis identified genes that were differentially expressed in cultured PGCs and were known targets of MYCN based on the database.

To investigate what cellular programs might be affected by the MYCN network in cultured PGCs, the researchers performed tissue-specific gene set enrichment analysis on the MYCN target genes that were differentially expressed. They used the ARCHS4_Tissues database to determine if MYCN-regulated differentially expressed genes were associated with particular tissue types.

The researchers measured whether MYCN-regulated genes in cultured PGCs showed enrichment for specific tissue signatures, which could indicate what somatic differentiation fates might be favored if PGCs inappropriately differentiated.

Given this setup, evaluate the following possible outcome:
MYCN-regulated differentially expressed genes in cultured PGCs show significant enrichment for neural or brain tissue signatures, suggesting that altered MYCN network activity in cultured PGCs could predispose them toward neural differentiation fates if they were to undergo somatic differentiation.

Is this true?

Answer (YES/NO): YES